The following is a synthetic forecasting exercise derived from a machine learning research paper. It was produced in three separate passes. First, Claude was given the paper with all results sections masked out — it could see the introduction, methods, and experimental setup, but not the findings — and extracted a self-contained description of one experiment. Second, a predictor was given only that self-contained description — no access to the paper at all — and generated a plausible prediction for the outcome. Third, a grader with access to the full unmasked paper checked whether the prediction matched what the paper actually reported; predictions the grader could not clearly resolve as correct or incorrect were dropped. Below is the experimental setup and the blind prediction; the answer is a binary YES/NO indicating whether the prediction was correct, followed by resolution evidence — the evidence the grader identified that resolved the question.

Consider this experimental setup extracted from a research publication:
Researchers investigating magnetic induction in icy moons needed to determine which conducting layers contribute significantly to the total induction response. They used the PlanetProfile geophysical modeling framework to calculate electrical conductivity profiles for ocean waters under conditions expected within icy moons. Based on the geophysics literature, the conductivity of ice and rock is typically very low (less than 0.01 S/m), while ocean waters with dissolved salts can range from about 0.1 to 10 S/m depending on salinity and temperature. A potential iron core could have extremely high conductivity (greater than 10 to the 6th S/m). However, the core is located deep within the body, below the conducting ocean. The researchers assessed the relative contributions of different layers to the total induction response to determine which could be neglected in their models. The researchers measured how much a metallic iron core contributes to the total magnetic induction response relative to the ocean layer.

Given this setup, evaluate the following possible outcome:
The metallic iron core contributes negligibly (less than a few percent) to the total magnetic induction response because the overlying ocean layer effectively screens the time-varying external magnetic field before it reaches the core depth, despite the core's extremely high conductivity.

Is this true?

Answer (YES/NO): YES